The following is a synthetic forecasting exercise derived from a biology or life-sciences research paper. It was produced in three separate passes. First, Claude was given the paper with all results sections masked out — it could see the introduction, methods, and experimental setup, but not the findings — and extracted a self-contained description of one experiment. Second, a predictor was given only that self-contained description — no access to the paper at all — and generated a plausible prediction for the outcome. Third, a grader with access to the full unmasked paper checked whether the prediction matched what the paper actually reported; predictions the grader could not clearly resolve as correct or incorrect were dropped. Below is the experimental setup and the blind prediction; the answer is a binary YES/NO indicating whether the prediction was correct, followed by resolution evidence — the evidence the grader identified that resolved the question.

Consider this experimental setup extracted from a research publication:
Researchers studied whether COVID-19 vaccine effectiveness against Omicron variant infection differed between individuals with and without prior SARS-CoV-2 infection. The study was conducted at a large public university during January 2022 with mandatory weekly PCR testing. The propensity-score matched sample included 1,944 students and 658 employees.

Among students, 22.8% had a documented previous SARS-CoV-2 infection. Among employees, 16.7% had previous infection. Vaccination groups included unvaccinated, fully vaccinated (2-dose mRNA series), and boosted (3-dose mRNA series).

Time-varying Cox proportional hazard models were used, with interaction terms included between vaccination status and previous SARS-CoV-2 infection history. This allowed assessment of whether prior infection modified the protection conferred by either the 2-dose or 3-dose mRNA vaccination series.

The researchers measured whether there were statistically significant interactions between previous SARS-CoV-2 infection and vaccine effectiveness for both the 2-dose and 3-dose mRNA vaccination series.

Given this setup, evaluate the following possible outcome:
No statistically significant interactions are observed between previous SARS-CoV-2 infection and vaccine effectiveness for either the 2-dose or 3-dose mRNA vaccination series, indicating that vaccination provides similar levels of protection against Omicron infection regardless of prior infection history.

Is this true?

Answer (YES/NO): YES